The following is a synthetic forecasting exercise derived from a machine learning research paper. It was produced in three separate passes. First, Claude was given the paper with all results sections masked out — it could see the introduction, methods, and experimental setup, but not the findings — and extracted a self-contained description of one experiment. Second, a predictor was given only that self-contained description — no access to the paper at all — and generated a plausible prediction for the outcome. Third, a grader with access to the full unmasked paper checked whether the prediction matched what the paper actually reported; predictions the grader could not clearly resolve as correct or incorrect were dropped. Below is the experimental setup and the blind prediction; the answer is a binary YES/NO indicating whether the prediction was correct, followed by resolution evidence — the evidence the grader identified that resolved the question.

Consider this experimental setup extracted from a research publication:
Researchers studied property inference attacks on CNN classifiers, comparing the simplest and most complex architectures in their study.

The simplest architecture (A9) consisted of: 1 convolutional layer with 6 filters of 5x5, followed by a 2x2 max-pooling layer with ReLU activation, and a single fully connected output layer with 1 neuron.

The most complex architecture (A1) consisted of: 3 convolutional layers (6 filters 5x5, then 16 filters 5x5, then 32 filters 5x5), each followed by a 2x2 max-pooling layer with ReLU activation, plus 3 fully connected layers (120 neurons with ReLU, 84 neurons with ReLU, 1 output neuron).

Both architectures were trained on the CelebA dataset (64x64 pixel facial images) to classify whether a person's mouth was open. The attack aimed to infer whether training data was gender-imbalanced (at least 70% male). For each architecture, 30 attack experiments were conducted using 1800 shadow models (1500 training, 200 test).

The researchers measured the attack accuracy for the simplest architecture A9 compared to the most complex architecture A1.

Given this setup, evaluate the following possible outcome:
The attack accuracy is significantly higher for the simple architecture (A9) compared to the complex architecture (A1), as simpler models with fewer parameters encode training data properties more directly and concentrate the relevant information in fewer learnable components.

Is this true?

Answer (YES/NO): NO